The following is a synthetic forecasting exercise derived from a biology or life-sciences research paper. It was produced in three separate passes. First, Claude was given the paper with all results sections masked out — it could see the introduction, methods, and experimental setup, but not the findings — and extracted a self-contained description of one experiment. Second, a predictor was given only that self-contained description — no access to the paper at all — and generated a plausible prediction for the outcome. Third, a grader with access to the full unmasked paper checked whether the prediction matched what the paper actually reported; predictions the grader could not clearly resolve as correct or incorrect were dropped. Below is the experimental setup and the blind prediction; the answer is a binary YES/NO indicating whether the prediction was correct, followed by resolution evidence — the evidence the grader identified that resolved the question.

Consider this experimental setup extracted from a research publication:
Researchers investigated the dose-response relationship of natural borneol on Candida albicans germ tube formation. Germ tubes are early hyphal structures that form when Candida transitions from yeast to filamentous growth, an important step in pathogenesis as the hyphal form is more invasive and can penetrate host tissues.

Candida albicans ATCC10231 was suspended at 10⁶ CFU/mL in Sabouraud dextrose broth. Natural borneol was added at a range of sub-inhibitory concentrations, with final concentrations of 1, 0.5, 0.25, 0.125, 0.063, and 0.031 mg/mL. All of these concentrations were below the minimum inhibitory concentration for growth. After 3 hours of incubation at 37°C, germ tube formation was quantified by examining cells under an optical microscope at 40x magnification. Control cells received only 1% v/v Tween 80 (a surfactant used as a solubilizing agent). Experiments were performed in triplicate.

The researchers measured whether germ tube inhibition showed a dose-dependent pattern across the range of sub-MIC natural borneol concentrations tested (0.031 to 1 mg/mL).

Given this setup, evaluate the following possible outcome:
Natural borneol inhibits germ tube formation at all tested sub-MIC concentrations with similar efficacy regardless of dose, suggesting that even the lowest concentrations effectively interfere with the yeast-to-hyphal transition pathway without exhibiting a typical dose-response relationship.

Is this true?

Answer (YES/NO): NO